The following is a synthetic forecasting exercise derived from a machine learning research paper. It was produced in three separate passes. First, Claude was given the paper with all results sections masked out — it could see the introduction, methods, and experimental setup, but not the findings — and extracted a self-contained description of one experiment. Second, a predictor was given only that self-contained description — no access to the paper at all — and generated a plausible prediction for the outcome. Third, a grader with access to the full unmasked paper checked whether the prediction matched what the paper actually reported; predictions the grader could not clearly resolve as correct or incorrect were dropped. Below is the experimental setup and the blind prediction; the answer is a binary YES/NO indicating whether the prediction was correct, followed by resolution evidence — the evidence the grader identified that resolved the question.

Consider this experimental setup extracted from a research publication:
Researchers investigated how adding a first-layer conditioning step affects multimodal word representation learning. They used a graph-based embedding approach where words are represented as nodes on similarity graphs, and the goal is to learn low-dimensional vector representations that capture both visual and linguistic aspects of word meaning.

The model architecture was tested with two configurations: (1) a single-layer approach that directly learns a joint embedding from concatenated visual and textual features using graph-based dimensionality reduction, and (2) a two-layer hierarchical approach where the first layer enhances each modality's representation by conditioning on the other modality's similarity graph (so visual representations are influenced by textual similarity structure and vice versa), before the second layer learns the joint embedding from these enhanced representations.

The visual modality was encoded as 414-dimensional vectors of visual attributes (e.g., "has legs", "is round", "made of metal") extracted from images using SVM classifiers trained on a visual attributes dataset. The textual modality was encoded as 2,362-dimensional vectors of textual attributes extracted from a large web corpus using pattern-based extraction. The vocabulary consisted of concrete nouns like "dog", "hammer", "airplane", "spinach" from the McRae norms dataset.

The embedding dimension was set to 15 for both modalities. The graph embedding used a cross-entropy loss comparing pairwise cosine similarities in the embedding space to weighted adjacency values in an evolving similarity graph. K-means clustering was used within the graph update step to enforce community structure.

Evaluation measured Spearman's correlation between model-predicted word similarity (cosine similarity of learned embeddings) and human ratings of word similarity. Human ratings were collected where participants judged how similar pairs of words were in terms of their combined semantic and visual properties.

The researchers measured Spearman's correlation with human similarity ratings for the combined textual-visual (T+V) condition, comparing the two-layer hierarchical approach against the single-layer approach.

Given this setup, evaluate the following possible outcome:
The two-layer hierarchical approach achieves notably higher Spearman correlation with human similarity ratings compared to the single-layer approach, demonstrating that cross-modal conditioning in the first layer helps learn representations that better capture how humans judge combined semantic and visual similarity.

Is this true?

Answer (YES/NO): NO